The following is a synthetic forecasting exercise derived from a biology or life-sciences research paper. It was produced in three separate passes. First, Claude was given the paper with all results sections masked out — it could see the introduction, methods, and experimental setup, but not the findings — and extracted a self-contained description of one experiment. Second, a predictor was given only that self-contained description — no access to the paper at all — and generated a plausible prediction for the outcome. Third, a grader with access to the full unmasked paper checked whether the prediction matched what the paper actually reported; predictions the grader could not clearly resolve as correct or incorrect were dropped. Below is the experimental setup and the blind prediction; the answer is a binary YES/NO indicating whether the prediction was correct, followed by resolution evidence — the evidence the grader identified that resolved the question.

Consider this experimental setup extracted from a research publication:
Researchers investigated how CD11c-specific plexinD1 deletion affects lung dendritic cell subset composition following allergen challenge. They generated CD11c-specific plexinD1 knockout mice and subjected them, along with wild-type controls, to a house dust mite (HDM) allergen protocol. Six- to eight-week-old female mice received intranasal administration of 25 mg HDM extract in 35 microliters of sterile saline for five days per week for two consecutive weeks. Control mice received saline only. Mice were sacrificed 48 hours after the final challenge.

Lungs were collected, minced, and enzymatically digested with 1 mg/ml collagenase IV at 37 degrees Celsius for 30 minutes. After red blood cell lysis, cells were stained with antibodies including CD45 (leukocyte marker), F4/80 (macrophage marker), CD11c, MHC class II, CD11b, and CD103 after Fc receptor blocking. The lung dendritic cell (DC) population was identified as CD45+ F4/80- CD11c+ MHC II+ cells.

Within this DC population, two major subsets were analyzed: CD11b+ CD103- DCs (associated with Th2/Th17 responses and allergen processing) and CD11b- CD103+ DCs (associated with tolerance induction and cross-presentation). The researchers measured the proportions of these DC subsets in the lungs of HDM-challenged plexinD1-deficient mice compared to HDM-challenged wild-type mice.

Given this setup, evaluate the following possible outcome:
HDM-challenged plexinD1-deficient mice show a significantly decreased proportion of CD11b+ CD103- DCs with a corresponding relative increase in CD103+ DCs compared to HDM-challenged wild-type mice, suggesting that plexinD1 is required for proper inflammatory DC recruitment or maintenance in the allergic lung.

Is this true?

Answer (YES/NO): NO